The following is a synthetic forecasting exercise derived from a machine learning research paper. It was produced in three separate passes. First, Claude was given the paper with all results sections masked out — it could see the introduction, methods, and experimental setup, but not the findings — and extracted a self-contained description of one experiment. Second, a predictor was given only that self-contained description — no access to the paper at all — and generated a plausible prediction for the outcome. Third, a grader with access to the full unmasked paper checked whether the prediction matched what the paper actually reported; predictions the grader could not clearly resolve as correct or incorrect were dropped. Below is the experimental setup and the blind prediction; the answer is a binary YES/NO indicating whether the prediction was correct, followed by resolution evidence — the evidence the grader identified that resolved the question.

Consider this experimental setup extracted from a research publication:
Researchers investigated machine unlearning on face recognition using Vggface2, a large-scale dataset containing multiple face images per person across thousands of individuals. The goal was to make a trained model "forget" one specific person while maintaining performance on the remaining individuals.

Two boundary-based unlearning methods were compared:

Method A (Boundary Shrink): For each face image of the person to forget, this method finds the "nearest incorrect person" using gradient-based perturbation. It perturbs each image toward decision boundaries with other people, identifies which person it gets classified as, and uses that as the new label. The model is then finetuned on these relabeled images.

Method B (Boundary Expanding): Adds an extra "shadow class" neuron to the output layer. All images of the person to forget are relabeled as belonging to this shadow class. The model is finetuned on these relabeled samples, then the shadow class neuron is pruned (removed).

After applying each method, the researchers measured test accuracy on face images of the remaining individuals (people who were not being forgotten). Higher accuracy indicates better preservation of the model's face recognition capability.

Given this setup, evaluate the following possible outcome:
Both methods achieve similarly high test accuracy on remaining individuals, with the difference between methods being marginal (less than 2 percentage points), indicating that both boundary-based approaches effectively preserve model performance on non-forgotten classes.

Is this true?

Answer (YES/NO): NO